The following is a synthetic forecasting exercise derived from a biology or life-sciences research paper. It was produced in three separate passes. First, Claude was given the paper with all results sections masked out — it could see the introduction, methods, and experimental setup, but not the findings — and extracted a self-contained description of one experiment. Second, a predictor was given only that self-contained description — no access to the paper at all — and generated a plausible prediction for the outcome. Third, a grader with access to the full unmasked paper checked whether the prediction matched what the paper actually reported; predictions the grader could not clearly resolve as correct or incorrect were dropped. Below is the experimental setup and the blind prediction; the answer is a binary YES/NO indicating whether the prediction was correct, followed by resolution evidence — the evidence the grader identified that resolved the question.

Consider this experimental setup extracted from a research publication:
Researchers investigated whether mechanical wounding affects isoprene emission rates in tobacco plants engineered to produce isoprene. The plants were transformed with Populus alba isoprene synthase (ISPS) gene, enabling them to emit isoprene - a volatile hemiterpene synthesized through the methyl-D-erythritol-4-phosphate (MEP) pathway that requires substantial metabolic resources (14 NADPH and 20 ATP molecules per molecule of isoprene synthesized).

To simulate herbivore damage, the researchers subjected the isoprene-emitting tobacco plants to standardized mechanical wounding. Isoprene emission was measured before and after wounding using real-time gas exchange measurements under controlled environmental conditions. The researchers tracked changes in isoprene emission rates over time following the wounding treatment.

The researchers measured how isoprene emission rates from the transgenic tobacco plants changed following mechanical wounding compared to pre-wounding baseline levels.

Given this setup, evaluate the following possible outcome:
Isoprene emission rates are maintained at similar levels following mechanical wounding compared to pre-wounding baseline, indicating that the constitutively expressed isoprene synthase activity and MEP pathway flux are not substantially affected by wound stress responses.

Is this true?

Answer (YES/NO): NO